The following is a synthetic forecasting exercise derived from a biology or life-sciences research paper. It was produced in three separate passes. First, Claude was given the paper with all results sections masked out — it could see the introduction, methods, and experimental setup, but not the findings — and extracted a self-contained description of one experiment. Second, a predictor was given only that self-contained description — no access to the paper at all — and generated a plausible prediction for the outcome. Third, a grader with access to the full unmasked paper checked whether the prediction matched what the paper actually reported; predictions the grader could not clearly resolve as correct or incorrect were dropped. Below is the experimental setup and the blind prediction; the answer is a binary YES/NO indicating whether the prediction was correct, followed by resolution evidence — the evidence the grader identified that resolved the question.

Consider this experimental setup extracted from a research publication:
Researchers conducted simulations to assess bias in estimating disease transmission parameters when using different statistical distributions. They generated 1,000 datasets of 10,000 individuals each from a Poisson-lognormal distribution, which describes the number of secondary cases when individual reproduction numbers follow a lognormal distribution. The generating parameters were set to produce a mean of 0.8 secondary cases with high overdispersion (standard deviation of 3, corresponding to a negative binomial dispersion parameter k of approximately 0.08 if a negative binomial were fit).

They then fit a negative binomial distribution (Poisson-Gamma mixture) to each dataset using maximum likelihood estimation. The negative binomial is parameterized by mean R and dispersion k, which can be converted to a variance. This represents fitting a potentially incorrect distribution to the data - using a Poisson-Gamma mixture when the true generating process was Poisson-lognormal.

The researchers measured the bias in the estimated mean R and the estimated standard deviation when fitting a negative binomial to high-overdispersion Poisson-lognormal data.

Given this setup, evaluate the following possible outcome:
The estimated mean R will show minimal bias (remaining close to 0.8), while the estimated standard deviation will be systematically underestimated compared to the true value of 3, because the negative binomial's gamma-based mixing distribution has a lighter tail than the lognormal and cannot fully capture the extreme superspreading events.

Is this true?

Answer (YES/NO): YES